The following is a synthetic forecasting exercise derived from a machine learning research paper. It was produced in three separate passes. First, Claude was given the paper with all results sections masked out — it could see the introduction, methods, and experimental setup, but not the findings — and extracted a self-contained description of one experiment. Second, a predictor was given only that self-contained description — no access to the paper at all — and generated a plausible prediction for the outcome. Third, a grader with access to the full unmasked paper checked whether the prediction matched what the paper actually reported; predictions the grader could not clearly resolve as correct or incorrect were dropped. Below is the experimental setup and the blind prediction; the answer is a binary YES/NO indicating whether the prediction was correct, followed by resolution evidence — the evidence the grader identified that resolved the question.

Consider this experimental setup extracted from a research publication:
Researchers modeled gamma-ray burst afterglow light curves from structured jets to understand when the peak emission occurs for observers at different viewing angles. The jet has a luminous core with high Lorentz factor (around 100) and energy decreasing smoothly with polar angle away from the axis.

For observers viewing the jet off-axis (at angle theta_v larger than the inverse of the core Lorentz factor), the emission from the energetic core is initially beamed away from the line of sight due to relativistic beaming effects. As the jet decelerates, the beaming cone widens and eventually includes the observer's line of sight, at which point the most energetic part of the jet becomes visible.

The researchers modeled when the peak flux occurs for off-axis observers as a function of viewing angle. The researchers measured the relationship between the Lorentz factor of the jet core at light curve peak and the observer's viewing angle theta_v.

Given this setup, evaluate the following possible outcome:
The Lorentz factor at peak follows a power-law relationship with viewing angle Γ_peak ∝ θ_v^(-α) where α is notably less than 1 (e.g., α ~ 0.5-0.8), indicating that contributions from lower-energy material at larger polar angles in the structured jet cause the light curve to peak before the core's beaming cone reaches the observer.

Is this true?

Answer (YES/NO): NO